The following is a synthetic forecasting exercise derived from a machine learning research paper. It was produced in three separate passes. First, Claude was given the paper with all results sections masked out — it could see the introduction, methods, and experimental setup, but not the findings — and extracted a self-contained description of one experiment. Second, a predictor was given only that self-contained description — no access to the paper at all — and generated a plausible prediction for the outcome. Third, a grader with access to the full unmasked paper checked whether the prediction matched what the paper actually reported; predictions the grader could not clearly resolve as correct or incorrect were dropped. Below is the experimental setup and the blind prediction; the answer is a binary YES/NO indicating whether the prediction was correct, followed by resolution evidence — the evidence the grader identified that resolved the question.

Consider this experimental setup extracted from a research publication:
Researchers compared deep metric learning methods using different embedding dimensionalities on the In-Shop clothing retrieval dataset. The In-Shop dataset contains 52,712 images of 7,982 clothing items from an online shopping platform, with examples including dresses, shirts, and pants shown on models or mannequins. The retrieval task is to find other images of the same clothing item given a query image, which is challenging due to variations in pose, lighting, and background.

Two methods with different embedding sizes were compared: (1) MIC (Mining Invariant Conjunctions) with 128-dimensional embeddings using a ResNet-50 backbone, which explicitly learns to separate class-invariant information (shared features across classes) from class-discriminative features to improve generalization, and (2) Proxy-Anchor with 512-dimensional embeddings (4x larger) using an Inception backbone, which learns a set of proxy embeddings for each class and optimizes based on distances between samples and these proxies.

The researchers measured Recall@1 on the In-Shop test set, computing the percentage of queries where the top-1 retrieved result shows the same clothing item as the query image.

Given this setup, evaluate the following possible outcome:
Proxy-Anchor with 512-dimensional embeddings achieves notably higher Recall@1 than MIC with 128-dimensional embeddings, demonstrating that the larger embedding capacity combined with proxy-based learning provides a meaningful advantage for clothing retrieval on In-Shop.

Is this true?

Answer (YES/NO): YES